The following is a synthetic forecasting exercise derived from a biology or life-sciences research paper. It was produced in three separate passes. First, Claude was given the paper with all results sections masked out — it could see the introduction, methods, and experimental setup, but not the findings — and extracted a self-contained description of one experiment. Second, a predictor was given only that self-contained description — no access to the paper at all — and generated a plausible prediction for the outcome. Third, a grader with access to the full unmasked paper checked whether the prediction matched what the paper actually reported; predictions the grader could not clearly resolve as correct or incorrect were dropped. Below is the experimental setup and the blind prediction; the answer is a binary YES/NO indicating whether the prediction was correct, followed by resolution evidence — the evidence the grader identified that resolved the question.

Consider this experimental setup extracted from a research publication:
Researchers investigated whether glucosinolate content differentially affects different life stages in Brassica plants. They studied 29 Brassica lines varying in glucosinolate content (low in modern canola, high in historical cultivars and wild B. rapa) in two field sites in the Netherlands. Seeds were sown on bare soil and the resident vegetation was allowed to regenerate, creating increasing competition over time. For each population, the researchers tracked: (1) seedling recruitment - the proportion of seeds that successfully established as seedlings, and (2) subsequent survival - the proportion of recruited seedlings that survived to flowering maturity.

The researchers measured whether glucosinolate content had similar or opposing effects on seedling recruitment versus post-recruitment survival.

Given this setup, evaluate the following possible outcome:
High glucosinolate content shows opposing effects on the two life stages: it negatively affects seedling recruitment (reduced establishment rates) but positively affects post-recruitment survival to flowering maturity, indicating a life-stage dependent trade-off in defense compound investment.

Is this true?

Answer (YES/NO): NO